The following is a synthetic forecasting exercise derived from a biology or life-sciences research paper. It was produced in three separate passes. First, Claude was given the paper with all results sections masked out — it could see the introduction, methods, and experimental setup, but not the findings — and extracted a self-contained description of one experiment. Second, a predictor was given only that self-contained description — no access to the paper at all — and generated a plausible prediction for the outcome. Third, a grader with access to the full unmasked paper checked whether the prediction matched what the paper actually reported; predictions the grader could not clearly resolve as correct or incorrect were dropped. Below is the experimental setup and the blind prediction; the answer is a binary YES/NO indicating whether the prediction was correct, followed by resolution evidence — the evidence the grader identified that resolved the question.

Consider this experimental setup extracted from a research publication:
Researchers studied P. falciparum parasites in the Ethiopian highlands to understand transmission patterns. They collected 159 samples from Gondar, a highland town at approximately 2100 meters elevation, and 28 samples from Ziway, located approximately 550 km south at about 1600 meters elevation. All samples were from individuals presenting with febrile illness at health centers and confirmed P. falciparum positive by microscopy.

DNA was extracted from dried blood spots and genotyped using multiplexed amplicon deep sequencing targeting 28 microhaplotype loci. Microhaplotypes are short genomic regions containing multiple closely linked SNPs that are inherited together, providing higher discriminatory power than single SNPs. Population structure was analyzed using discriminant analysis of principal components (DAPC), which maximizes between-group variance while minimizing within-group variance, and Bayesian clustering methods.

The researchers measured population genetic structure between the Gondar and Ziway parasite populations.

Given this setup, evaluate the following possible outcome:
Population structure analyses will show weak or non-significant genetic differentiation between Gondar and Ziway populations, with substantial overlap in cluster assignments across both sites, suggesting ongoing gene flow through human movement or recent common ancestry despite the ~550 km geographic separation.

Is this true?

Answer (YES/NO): NO